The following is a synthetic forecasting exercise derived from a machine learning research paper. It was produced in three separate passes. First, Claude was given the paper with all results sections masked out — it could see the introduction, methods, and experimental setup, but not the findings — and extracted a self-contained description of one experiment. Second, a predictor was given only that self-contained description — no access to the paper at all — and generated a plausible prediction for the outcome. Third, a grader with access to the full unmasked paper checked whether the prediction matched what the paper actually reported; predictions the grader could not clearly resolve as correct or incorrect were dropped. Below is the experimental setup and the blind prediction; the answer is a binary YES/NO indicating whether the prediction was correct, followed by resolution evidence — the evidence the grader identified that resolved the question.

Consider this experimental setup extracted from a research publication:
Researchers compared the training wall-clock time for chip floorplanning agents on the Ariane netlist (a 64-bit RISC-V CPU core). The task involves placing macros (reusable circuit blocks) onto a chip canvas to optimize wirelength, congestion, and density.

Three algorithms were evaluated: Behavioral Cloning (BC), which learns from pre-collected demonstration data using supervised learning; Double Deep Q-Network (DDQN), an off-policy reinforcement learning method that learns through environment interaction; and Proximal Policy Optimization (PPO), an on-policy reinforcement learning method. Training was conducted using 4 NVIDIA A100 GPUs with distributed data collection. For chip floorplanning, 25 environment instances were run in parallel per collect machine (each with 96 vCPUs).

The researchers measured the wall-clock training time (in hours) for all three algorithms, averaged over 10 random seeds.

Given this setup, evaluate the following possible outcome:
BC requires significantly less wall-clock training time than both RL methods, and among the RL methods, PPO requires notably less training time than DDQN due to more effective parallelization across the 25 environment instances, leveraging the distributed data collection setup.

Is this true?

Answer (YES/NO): NO